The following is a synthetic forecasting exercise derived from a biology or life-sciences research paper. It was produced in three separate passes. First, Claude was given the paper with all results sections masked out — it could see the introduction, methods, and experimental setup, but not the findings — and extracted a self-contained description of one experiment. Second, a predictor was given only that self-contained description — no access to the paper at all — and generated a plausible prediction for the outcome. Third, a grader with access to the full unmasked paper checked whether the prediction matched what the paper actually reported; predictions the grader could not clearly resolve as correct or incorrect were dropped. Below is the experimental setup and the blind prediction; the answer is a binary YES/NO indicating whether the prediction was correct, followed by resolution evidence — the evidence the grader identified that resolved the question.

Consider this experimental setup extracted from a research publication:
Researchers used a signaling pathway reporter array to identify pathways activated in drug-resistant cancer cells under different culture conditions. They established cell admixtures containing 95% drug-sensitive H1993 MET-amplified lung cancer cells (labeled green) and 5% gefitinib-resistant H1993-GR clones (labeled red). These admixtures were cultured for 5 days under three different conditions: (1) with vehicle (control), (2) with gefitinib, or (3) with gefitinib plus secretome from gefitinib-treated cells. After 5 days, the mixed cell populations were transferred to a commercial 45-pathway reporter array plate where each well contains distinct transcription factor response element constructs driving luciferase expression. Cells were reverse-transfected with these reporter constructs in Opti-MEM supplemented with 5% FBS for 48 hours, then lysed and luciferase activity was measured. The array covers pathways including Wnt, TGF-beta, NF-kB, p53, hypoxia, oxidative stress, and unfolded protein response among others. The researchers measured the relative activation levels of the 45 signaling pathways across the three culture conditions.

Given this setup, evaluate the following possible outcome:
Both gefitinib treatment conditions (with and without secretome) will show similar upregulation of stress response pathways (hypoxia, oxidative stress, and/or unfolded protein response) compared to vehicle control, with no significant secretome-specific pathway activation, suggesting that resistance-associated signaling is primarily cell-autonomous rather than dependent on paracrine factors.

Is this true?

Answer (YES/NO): NO